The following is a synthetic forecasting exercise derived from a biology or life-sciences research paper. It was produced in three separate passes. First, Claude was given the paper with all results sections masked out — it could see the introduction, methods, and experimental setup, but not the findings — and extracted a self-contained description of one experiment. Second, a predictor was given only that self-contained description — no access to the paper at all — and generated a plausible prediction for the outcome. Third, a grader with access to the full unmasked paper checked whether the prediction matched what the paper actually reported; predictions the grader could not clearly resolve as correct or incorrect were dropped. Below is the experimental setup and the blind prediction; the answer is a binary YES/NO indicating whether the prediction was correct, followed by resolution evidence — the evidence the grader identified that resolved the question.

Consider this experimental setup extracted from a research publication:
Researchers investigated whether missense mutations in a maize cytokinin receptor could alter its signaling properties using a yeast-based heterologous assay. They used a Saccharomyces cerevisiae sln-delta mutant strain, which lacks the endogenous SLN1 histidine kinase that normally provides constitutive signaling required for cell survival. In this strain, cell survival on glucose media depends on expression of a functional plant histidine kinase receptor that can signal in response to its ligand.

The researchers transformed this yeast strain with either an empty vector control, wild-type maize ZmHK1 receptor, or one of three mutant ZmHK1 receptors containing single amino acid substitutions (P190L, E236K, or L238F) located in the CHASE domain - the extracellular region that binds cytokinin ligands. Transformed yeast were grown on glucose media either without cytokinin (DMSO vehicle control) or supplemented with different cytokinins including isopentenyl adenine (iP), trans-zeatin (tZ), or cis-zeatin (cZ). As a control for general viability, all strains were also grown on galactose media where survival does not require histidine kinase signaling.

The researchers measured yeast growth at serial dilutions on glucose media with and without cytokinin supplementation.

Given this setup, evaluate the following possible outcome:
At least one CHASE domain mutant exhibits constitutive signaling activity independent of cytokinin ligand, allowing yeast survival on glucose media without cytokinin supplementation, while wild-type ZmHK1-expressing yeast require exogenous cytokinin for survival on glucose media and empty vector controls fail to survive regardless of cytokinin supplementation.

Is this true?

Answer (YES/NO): YES